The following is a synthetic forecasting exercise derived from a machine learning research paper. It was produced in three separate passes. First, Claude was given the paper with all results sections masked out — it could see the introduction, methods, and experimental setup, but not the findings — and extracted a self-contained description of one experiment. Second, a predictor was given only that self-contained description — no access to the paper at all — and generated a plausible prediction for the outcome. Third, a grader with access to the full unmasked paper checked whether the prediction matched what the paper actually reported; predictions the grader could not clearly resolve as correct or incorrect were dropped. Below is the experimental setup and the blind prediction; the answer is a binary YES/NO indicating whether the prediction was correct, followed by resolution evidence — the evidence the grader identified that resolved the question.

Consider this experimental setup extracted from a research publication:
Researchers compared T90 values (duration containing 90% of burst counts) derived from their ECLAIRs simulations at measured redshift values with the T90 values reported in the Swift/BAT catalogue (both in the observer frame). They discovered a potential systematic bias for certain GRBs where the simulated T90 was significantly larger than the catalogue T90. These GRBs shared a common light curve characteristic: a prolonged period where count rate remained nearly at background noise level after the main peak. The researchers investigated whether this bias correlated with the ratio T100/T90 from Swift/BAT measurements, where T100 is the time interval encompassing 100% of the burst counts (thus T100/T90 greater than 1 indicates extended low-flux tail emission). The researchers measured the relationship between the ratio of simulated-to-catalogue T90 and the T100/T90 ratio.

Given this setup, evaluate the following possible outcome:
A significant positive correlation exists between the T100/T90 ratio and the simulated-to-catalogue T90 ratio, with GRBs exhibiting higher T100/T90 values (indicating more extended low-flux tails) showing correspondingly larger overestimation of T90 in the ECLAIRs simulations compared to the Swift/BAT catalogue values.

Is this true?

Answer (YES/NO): YES